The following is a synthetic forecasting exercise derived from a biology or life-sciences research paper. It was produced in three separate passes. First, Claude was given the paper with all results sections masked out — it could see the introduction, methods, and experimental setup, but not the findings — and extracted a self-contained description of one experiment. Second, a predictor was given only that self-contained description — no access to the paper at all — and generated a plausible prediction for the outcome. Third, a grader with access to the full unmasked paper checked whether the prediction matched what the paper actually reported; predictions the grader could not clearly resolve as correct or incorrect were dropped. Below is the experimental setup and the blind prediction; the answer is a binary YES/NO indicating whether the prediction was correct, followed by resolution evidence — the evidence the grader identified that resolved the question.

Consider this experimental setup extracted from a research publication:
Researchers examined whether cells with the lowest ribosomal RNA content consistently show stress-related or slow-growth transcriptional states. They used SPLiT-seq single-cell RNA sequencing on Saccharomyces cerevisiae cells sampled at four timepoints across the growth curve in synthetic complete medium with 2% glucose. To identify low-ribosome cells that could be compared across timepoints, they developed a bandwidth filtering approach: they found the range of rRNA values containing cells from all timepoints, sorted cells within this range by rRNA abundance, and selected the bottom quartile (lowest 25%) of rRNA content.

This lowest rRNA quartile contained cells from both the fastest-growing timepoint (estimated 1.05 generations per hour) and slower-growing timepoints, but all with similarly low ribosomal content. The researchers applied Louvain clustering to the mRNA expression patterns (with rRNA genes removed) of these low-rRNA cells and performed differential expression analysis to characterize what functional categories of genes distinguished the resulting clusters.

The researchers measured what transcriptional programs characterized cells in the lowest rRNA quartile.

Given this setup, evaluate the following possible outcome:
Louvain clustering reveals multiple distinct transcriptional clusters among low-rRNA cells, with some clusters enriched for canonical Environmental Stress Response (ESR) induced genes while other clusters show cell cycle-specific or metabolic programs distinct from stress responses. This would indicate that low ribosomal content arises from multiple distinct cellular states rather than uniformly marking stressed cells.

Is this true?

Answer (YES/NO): YES